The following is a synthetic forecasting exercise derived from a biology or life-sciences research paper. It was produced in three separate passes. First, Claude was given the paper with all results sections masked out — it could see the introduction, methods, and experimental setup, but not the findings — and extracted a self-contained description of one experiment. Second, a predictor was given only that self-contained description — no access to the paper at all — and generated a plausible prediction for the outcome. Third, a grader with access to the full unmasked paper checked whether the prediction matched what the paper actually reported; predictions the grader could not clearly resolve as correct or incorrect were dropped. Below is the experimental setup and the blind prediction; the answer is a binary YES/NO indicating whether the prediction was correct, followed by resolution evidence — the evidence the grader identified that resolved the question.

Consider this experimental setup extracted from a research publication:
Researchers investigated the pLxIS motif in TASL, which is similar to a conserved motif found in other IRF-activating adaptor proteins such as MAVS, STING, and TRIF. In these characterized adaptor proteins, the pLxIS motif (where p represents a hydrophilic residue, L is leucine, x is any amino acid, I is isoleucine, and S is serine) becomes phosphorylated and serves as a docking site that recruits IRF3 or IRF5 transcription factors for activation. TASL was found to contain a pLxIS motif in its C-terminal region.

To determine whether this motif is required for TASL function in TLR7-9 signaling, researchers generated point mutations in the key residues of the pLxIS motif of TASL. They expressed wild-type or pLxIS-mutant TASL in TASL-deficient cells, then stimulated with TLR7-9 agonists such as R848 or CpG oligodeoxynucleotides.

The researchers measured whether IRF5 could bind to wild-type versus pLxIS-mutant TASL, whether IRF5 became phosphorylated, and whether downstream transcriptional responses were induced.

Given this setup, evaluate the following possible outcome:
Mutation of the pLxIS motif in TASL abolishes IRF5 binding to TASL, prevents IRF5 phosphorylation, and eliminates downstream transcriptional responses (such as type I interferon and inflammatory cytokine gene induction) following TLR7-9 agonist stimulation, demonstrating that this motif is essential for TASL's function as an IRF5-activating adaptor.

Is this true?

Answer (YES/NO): YES